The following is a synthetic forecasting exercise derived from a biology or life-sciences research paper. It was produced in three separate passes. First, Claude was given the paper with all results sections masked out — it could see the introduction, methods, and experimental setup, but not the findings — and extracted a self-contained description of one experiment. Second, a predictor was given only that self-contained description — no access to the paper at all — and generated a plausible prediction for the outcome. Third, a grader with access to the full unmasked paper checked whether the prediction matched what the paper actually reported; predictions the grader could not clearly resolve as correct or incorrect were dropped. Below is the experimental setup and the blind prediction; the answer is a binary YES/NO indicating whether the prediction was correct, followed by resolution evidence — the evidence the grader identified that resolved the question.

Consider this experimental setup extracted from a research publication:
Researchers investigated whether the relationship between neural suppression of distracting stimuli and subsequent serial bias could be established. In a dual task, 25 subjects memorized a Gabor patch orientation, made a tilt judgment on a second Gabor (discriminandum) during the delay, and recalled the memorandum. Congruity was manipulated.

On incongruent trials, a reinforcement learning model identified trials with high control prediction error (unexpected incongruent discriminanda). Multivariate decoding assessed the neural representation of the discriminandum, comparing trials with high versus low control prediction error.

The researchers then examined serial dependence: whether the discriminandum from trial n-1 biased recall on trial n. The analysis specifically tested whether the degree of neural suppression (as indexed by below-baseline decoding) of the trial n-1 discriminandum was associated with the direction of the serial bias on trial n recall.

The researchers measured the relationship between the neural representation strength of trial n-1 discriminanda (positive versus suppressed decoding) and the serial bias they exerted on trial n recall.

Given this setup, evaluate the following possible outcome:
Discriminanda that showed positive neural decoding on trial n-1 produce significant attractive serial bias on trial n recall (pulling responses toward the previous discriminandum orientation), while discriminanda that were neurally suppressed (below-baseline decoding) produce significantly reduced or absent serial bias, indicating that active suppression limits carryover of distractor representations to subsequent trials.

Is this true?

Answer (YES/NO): NO